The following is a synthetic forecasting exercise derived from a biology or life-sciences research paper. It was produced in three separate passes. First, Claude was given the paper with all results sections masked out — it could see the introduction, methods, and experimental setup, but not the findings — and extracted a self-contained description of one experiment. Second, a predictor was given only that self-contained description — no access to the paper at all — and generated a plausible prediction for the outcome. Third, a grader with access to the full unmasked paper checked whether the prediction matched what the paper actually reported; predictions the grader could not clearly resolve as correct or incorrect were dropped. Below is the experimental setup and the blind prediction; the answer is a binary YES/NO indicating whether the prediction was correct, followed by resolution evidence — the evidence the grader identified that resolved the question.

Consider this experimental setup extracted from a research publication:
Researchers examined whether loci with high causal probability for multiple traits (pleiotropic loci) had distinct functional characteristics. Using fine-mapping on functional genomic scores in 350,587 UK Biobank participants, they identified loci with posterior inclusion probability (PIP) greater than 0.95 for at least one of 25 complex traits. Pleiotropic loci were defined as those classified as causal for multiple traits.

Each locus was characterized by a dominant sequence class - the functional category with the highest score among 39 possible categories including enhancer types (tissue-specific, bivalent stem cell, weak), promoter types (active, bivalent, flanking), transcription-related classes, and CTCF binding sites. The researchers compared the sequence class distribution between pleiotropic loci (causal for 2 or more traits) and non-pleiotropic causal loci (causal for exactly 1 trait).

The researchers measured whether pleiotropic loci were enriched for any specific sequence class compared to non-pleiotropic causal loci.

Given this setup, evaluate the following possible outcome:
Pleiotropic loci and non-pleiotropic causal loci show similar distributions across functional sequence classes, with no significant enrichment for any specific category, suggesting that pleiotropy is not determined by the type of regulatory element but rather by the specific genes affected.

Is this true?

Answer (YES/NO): NO